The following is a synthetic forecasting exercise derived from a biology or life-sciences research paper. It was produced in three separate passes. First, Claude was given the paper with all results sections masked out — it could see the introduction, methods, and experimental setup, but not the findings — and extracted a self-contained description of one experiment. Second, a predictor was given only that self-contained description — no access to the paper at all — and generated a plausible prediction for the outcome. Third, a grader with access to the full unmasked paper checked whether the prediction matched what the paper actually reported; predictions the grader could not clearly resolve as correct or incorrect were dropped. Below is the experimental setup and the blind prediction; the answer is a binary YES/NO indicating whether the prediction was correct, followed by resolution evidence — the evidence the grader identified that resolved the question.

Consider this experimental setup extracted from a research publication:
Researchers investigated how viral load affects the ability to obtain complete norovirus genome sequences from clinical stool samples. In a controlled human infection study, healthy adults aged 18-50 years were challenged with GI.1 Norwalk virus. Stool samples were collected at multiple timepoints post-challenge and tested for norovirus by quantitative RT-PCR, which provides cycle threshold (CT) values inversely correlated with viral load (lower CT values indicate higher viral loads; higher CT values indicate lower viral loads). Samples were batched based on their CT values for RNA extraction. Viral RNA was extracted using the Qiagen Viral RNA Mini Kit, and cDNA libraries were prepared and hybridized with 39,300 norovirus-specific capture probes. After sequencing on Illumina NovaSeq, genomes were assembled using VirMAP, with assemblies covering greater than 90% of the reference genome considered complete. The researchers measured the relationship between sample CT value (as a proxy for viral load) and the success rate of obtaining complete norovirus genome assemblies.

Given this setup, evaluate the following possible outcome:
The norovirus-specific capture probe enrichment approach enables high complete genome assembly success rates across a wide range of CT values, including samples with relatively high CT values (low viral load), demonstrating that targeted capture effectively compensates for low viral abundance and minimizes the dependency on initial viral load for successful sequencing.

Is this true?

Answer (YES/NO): YES